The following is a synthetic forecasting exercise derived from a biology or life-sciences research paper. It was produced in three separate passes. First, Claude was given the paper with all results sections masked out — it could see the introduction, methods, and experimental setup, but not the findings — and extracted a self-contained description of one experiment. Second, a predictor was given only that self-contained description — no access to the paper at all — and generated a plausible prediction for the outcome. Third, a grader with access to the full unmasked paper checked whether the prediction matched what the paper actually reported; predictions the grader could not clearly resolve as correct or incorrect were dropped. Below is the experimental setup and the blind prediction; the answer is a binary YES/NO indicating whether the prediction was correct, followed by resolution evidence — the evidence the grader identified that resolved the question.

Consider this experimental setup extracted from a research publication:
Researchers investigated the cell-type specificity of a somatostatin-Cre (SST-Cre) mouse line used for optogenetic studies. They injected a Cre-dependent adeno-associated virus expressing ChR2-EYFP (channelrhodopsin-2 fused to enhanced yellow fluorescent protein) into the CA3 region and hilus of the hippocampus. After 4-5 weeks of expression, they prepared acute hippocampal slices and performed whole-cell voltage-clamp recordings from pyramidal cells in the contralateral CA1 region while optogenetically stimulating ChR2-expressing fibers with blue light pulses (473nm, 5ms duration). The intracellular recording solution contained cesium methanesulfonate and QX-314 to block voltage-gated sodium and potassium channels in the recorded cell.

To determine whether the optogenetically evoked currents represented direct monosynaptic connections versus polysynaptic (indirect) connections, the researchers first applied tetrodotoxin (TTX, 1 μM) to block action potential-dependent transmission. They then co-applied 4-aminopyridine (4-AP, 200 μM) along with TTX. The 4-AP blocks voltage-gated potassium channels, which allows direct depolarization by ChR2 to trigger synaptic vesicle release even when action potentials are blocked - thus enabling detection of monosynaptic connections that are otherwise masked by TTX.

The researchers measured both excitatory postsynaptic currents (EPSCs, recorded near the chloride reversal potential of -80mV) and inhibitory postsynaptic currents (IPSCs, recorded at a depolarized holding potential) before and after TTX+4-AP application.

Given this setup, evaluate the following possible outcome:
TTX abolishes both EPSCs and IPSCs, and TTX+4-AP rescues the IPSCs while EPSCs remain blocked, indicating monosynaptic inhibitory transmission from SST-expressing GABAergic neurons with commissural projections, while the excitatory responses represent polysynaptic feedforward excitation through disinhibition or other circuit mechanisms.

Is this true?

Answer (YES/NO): NO